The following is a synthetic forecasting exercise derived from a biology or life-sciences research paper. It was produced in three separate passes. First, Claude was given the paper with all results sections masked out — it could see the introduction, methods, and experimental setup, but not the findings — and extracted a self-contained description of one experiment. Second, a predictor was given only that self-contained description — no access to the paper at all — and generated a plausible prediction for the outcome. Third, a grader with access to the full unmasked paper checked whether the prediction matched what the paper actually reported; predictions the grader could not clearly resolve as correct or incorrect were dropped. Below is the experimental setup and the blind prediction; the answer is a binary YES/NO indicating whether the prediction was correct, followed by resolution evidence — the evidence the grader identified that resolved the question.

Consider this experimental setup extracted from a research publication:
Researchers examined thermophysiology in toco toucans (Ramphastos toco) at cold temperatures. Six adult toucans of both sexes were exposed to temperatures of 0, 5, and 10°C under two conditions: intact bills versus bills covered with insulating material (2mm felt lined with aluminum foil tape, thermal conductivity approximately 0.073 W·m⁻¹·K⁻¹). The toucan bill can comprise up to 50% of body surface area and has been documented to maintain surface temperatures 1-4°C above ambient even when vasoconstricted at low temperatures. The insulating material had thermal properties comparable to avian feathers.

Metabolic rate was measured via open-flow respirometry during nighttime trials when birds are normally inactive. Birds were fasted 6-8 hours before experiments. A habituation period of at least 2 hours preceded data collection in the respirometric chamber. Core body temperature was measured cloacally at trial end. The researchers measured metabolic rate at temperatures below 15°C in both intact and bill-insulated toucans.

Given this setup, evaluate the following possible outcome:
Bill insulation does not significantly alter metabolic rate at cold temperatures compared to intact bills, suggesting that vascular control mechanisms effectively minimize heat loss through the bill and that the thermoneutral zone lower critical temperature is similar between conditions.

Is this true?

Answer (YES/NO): YES